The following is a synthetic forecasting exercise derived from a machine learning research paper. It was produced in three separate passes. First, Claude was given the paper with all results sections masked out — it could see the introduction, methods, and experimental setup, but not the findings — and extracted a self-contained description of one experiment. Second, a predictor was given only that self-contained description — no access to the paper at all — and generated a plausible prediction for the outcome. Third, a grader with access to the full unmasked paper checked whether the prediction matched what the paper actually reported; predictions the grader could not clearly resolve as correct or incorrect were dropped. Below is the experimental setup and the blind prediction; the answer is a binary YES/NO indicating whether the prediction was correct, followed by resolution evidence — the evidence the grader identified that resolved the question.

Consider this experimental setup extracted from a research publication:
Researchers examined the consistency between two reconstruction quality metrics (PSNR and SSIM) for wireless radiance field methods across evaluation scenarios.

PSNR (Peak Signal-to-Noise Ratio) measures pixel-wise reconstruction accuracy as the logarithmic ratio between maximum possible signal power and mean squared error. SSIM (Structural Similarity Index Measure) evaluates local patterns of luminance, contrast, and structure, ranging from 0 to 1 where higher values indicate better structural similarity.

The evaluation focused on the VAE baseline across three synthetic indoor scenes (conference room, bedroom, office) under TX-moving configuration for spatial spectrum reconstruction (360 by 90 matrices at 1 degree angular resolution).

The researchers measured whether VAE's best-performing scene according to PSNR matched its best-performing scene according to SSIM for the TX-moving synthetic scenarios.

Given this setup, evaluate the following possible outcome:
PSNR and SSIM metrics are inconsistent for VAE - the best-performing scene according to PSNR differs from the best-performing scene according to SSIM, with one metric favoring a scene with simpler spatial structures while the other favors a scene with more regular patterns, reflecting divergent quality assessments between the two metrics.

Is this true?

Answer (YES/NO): NO